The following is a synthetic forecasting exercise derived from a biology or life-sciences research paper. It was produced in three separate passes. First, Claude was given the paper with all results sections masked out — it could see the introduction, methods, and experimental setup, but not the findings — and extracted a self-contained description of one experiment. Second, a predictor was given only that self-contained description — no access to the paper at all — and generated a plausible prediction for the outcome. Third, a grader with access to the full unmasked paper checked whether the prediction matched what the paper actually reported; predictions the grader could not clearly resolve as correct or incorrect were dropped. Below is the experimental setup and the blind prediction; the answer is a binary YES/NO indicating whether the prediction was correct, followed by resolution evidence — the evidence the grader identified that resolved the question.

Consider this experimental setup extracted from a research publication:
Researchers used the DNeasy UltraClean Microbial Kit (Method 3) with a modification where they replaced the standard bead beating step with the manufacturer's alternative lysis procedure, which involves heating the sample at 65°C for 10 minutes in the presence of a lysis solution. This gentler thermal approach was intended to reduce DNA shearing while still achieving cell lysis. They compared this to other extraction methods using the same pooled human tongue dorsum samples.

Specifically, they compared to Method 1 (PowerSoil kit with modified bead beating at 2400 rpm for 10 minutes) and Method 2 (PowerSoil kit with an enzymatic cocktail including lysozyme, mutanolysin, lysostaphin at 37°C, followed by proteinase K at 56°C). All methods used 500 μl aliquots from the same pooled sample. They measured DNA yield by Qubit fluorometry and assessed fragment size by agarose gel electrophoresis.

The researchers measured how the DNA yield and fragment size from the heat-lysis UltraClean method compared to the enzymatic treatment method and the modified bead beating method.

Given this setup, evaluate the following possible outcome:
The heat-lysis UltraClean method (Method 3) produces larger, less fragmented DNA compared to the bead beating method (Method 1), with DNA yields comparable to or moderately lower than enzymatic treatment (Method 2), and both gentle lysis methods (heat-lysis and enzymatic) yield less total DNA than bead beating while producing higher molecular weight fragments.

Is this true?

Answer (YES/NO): NO